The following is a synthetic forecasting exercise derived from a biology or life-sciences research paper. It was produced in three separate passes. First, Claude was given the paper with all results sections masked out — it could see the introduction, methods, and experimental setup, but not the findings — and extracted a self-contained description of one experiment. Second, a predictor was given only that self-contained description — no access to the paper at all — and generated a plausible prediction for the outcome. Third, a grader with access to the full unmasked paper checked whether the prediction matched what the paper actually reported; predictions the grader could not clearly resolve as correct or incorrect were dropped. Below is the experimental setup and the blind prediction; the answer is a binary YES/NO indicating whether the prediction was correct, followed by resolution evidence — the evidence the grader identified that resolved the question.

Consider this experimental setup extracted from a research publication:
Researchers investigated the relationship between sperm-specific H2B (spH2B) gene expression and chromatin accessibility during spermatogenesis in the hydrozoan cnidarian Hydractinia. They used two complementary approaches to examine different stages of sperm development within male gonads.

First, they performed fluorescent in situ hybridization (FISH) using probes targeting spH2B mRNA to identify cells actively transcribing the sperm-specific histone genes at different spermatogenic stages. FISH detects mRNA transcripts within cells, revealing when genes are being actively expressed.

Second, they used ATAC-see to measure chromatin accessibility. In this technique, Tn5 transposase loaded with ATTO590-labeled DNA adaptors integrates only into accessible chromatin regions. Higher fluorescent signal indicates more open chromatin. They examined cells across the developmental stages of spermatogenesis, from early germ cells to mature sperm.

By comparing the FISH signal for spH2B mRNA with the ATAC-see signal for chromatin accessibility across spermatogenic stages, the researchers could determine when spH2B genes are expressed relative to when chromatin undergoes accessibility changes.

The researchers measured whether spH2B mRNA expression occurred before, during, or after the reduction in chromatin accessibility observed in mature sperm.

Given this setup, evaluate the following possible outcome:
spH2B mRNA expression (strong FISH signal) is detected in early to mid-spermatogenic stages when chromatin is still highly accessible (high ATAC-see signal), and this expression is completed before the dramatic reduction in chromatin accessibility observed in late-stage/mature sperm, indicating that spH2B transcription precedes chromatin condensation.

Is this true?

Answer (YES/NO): YES